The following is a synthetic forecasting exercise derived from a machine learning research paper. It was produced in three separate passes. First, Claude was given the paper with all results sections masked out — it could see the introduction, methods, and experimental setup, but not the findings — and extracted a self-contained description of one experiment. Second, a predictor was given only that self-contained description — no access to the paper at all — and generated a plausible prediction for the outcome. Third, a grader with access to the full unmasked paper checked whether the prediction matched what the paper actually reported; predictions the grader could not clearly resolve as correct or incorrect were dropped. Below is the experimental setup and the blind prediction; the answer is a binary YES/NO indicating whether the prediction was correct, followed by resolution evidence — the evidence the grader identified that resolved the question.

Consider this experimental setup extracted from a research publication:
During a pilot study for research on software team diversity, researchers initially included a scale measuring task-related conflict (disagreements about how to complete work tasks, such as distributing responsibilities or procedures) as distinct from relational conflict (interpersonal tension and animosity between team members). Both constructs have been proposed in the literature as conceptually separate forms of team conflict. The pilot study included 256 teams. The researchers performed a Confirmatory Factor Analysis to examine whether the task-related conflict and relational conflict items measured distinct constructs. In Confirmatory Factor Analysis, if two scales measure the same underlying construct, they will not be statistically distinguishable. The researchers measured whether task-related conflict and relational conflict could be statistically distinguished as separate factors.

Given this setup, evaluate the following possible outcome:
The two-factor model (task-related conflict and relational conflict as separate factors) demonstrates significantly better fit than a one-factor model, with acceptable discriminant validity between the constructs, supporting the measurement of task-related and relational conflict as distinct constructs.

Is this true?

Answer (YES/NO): NO